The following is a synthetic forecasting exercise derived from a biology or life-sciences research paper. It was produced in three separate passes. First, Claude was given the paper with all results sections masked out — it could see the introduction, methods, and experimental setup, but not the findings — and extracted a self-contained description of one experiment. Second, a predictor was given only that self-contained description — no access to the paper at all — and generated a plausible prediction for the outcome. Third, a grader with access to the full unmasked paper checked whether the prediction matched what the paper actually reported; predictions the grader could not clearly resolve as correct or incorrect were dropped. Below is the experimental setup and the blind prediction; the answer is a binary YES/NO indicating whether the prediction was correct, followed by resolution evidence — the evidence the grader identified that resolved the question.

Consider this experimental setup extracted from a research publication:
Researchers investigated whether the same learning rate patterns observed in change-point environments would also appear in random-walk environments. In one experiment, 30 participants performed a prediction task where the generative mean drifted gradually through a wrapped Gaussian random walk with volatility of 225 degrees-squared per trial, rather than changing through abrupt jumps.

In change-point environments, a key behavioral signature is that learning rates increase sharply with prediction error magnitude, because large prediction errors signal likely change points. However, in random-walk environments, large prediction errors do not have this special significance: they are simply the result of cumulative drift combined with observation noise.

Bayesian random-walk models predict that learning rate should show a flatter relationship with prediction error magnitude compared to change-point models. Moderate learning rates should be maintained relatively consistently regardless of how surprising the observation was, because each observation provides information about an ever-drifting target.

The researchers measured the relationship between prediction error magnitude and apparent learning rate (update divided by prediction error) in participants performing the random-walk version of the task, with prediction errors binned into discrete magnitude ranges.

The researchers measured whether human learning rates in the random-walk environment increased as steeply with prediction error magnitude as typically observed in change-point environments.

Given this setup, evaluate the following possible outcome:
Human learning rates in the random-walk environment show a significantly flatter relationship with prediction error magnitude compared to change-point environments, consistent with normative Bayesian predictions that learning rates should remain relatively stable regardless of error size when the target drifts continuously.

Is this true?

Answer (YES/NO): YES